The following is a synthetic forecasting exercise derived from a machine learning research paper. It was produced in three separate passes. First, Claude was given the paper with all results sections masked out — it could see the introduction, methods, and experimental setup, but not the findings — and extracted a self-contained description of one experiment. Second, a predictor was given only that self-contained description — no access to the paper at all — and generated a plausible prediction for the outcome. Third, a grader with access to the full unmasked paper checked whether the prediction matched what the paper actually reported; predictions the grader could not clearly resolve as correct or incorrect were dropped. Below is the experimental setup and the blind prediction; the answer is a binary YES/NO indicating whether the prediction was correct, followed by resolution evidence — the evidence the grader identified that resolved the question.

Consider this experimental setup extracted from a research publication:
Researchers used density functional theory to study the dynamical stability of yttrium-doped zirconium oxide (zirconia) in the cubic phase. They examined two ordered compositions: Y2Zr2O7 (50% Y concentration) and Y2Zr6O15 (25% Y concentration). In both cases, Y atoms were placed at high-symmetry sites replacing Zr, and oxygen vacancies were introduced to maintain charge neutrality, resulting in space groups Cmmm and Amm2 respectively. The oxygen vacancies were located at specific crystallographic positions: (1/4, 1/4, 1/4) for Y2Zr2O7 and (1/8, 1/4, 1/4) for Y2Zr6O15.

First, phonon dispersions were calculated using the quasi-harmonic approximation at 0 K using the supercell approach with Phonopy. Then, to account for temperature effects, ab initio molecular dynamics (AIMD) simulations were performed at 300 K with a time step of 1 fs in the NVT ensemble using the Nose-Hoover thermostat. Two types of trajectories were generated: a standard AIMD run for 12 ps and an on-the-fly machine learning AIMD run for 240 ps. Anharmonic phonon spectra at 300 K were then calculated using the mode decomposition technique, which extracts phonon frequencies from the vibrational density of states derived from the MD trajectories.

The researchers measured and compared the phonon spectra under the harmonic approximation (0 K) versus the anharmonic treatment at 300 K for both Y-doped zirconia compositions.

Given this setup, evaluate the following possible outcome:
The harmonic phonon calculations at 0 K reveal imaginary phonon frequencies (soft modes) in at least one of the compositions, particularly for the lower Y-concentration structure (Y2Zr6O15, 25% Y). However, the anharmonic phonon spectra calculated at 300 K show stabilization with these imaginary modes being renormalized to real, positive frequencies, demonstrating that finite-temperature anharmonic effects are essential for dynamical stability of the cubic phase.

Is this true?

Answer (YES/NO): YES